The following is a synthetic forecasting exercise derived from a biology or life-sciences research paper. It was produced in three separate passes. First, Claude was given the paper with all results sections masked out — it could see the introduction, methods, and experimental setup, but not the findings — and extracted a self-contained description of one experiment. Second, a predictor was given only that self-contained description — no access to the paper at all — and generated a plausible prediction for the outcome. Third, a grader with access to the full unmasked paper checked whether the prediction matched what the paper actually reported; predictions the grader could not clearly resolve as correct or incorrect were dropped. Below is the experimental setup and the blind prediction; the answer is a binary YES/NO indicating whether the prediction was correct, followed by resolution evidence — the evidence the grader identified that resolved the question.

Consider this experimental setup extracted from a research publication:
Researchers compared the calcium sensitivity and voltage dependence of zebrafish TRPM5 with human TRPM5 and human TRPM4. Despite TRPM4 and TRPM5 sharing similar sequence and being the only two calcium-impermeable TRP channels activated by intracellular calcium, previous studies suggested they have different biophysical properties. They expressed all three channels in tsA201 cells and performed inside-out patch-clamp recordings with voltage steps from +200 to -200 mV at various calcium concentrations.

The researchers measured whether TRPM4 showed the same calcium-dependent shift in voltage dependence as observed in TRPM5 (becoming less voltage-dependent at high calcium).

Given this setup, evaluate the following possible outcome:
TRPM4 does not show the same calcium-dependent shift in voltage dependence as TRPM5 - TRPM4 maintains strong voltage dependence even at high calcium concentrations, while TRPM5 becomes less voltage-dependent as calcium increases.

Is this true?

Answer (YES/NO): YES